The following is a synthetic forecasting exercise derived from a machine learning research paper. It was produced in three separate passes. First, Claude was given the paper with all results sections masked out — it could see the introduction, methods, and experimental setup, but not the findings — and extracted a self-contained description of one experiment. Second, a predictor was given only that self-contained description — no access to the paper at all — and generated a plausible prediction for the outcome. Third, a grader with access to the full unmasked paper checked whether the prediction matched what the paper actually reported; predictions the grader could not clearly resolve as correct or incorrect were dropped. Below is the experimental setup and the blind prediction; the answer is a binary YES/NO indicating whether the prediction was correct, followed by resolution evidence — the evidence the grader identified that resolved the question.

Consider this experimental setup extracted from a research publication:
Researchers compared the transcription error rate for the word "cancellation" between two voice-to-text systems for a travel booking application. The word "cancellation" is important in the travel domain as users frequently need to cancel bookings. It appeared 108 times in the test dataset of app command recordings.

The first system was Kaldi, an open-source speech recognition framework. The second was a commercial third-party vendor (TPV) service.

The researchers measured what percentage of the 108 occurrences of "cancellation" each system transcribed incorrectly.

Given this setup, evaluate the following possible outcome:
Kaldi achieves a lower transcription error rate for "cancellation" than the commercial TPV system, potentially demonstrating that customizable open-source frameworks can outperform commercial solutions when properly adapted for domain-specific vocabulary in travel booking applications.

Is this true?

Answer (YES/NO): YES